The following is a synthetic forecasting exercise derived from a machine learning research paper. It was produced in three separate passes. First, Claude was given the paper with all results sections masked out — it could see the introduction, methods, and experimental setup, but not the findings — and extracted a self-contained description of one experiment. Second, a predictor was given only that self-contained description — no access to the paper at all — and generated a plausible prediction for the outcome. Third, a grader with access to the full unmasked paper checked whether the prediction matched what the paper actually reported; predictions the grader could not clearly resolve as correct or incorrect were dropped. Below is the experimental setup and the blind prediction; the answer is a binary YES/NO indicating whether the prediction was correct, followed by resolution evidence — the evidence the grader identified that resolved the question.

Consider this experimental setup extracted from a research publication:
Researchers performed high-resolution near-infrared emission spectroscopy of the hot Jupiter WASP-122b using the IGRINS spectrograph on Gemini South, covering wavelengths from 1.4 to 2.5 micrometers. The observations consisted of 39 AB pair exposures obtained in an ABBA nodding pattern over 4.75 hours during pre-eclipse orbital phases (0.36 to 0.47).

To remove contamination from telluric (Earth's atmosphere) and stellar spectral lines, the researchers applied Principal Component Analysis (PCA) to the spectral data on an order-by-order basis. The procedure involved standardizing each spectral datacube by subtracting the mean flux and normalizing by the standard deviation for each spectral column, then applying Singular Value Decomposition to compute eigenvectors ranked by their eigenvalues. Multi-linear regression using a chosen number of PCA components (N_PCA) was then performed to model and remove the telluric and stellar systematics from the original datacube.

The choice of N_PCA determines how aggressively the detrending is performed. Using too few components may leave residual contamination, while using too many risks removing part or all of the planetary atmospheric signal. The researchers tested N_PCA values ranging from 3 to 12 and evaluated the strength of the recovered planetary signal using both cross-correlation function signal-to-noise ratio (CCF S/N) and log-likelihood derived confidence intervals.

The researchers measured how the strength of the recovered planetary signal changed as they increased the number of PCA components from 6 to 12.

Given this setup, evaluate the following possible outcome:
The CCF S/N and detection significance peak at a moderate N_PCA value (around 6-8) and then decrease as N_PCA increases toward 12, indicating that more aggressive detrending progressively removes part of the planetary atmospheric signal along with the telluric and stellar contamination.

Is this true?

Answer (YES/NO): NO